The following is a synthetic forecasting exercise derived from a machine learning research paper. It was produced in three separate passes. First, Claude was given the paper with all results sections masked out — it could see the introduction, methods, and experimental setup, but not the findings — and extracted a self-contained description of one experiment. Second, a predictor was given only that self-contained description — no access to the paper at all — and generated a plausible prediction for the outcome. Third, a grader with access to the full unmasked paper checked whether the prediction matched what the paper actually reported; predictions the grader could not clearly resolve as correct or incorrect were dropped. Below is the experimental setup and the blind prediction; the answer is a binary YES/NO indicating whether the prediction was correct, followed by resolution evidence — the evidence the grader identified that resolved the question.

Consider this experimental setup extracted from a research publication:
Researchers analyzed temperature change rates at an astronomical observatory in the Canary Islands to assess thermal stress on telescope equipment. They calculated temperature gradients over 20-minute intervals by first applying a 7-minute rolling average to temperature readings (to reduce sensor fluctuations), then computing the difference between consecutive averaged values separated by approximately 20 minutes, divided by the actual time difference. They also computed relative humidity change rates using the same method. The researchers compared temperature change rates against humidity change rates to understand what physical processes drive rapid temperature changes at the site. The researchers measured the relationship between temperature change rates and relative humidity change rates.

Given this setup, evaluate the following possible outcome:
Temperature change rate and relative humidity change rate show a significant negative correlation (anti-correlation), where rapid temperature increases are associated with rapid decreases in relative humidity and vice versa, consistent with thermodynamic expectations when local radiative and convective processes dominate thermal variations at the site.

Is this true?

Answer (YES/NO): YES